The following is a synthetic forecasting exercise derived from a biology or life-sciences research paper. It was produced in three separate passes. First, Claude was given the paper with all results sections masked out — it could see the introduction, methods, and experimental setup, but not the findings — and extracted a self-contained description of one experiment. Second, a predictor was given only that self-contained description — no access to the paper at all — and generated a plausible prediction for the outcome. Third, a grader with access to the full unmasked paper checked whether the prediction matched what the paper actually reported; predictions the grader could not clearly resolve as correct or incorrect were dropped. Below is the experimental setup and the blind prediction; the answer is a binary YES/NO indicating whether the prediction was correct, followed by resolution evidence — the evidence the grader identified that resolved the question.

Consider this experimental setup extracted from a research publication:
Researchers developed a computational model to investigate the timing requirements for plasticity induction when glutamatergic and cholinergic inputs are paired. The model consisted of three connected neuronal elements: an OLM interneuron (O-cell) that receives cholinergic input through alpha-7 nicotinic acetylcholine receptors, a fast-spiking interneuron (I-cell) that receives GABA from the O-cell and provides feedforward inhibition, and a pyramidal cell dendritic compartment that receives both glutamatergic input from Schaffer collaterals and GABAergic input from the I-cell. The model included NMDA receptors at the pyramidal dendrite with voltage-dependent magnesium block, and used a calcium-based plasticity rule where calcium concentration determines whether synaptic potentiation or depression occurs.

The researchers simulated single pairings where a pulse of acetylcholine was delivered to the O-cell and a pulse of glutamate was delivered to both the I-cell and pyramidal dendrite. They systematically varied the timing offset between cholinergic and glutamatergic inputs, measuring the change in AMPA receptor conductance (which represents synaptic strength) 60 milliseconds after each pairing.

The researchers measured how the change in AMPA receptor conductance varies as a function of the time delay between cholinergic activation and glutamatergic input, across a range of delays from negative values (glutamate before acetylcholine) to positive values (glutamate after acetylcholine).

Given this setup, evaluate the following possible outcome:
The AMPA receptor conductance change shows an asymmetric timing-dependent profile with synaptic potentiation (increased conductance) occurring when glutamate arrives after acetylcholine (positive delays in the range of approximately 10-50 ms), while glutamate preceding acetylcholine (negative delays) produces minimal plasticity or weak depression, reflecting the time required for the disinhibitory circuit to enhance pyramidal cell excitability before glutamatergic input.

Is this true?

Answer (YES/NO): NO